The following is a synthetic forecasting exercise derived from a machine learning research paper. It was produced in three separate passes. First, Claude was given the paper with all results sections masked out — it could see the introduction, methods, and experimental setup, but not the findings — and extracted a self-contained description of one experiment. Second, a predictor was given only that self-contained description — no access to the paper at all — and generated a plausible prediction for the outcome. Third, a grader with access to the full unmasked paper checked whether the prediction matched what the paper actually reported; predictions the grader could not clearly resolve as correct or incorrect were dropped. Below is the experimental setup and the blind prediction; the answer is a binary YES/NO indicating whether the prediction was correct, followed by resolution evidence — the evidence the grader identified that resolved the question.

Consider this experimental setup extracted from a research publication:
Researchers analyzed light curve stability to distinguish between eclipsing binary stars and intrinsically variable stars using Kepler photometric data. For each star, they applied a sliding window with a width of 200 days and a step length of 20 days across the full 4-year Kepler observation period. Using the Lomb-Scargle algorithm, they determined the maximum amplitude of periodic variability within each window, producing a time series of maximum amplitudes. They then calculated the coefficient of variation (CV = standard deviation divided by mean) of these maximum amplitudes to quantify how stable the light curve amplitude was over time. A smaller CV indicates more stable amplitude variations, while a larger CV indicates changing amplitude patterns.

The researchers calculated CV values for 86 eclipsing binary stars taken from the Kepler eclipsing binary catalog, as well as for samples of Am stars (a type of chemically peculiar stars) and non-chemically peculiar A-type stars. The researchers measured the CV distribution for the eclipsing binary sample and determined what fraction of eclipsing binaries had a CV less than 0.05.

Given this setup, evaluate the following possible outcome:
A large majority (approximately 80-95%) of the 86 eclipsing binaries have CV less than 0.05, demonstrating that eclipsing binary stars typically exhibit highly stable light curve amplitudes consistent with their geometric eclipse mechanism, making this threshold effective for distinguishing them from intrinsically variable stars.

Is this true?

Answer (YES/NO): YES